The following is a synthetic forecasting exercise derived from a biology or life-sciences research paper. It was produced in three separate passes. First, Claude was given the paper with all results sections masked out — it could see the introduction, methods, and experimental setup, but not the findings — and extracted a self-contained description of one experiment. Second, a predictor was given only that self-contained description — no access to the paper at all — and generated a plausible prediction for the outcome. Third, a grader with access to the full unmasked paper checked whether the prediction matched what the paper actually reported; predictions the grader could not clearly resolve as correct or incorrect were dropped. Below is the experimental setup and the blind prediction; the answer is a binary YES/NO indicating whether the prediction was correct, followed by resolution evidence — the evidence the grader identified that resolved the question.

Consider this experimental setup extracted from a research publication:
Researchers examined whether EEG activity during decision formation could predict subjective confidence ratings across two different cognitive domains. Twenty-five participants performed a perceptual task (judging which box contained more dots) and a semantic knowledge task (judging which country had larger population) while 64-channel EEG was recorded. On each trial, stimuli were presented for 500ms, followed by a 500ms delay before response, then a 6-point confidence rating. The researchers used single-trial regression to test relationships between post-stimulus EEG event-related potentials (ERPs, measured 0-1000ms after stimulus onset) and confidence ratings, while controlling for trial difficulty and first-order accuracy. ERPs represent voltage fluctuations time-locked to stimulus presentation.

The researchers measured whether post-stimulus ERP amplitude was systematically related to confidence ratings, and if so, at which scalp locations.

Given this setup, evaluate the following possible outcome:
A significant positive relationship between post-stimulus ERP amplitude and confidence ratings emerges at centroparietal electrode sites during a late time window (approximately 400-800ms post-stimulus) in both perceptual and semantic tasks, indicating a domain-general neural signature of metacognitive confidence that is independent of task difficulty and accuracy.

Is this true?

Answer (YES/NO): NO